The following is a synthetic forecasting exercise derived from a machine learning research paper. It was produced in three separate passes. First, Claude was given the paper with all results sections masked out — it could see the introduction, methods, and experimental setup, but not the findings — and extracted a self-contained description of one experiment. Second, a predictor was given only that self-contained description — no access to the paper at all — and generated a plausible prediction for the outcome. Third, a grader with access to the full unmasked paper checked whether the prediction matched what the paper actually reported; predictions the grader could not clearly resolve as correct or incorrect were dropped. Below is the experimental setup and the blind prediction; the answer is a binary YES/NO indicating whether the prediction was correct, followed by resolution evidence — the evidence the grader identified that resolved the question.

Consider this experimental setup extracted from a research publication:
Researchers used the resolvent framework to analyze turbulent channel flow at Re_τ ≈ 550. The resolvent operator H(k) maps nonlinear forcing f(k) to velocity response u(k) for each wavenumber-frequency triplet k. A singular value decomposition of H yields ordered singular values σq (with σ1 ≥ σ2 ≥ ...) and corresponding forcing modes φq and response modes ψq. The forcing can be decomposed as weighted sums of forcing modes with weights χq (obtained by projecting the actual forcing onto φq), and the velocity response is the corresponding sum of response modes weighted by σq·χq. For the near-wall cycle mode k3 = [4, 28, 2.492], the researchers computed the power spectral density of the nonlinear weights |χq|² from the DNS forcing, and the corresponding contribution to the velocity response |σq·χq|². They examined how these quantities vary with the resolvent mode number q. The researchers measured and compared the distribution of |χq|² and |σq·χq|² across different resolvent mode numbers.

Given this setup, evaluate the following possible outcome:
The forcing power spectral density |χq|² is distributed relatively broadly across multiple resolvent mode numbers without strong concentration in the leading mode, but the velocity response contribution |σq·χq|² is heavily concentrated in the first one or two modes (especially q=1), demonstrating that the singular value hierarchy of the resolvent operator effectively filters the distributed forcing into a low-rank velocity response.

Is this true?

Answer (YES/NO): YES